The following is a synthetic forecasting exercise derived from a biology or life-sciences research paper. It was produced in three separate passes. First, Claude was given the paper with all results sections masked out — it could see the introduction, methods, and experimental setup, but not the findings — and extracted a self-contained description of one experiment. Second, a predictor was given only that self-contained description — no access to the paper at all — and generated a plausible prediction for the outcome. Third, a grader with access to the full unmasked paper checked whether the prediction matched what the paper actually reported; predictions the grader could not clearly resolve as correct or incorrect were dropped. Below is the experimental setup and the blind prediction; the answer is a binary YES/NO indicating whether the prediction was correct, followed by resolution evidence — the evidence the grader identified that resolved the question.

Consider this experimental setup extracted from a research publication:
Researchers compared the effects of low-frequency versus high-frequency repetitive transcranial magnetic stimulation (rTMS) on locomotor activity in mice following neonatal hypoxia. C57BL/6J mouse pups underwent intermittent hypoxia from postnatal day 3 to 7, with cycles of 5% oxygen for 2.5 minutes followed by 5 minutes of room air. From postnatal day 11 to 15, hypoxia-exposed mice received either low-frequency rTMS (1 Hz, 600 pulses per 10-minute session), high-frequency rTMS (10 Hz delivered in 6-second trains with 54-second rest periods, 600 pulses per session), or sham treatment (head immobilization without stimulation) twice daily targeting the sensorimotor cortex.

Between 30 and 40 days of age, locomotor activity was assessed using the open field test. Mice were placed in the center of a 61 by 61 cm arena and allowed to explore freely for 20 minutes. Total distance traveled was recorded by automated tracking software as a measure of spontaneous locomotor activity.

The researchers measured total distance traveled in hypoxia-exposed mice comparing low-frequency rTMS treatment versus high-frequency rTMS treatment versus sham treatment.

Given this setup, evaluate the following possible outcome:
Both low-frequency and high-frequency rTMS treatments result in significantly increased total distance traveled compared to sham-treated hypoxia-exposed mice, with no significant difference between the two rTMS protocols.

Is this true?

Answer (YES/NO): NO